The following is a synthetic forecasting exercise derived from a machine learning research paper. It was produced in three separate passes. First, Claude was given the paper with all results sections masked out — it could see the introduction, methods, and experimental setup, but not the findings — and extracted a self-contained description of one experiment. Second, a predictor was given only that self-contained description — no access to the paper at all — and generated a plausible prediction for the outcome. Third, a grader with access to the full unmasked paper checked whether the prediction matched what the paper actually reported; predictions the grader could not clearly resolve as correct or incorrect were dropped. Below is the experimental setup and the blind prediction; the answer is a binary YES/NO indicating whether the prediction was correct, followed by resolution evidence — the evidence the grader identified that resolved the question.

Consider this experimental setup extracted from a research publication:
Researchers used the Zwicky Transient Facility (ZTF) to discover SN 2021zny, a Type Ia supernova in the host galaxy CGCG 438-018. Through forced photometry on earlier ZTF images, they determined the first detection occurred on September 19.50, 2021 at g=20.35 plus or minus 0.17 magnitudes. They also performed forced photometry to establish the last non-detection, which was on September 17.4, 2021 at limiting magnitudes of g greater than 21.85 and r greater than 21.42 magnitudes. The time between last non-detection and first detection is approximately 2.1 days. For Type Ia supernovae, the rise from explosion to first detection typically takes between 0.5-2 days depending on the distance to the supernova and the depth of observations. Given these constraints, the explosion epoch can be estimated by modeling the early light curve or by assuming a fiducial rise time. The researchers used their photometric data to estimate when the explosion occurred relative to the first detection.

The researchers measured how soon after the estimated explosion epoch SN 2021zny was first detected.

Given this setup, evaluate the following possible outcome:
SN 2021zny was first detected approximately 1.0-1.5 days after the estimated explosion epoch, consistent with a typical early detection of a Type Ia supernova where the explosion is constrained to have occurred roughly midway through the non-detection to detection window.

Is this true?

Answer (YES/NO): NO